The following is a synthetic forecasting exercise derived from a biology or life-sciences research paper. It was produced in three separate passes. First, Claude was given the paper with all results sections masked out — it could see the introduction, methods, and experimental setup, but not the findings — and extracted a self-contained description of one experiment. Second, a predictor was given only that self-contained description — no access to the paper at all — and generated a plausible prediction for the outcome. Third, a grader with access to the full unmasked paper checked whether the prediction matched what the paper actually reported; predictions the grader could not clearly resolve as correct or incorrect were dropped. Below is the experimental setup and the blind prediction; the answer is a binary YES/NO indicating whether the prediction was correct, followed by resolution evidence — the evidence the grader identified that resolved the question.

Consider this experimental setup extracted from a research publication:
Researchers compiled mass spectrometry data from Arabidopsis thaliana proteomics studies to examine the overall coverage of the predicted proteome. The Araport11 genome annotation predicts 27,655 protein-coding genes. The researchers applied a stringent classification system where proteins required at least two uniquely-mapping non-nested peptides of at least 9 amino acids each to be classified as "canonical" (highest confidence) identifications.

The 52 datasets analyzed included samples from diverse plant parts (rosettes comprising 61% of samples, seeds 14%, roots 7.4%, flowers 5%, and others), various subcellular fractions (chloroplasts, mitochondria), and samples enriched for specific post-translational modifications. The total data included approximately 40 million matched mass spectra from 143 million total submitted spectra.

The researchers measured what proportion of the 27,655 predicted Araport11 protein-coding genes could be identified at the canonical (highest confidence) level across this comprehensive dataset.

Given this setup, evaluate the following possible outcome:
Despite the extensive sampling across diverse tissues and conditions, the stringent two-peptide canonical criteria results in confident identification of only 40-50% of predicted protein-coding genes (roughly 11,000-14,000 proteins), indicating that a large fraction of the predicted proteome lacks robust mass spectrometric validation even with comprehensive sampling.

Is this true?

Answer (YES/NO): NO